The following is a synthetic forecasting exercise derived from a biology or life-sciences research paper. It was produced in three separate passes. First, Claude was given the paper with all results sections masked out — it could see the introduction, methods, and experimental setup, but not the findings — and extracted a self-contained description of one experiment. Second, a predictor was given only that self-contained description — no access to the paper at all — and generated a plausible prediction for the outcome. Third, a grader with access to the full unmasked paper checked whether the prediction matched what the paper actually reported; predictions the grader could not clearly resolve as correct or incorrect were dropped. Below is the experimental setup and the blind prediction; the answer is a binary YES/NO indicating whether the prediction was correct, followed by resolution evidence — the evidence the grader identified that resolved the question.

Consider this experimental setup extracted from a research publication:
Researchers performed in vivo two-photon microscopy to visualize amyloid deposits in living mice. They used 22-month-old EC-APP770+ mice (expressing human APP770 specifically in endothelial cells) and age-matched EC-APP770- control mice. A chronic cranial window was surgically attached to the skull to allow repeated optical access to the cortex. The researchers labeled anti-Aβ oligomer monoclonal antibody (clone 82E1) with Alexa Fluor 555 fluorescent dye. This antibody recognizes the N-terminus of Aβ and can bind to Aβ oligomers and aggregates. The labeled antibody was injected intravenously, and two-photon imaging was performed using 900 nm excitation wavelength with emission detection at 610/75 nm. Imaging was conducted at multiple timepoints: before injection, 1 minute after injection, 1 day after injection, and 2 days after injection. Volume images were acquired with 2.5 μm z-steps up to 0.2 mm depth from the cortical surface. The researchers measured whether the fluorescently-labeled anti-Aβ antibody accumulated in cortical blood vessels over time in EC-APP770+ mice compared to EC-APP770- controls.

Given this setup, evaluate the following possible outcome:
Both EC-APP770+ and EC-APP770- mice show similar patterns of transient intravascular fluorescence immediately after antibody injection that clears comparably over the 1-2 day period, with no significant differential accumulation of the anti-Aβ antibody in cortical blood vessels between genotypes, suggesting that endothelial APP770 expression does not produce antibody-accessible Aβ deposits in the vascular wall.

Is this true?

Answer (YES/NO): NO